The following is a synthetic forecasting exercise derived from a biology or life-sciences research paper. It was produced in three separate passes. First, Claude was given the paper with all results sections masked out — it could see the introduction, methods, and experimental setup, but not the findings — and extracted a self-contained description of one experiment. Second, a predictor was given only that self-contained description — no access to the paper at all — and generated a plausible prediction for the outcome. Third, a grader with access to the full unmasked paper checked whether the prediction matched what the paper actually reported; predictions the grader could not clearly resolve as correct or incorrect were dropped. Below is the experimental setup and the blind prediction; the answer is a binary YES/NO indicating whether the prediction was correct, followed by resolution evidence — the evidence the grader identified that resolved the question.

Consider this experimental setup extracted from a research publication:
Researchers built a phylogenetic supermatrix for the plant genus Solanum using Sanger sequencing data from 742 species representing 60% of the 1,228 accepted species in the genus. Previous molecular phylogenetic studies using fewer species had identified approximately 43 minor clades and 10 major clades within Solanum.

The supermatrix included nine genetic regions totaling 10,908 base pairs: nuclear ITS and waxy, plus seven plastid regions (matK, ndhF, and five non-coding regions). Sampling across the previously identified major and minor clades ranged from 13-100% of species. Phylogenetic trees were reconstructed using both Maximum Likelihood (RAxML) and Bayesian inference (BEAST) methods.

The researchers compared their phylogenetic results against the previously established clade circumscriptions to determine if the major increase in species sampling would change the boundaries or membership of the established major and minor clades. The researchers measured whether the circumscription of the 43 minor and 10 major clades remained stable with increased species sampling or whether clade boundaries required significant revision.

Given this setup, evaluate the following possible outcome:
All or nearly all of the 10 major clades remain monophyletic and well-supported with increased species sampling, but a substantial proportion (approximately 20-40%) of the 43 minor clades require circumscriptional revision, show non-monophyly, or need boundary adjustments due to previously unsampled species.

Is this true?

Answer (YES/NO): NO